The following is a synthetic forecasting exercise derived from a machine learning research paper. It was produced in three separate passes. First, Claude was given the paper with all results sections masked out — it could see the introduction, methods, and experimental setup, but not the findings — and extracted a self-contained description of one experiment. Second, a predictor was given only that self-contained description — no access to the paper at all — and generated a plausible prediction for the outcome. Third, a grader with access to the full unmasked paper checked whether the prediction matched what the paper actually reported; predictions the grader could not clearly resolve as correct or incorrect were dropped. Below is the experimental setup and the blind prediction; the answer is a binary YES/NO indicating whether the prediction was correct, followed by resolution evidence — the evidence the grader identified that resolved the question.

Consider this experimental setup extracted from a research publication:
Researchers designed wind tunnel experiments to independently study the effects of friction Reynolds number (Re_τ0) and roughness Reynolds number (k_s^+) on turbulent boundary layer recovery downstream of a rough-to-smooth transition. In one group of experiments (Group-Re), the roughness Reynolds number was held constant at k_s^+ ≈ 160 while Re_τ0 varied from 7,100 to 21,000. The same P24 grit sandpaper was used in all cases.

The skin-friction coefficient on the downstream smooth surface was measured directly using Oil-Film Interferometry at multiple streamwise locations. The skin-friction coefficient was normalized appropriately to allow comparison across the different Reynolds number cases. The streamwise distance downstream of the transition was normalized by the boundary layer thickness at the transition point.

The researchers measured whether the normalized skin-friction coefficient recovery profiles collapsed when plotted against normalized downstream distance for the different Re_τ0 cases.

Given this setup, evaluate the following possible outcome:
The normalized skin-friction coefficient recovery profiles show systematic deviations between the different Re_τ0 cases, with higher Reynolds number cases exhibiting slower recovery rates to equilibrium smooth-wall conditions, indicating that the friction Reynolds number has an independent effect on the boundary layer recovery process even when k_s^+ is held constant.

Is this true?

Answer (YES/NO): NO